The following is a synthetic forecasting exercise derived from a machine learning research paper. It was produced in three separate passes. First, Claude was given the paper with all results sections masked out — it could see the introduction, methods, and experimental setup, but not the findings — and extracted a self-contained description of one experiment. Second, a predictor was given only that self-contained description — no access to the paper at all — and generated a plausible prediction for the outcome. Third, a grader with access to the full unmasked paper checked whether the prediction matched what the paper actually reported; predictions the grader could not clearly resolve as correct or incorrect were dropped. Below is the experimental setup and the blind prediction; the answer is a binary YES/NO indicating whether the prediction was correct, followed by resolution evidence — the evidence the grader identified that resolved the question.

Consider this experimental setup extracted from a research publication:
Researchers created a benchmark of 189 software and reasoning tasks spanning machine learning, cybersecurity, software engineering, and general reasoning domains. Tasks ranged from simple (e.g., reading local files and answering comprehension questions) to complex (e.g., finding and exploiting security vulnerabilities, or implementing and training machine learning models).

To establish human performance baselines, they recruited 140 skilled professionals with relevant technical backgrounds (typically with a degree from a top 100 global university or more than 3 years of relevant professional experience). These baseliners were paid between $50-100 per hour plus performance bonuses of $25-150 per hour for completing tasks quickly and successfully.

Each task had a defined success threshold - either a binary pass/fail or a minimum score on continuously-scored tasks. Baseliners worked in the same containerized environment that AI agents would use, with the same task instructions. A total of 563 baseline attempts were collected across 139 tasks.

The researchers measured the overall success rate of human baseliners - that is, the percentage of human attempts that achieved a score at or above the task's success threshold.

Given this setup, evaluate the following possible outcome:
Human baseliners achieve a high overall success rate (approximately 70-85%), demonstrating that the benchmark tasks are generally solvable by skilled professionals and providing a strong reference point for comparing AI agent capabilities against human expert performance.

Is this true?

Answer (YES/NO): NO